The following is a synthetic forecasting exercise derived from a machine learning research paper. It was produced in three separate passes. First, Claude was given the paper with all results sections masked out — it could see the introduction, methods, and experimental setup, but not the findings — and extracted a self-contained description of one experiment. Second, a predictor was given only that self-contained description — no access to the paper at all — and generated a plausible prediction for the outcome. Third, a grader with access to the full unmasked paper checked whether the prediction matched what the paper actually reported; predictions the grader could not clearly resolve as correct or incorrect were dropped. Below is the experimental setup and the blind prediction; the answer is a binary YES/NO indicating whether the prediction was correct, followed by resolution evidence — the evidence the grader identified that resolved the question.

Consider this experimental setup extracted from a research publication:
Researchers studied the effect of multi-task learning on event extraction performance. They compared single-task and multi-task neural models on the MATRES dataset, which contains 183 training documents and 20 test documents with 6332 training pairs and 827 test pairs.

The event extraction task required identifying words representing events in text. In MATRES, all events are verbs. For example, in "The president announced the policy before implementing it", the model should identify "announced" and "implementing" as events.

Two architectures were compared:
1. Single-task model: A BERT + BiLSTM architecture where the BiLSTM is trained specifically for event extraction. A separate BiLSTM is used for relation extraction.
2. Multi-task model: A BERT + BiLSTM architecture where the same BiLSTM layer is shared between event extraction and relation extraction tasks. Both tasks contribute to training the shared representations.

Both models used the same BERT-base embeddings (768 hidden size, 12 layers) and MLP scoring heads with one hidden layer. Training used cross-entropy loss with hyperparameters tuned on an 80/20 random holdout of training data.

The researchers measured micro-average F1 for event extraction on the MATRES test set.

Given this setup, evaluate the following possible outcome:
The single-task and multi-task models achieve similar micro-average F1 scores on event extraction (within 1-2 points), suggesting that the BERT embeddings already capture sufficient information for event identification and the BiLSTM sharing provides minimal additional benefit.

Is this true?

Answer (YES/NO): NO